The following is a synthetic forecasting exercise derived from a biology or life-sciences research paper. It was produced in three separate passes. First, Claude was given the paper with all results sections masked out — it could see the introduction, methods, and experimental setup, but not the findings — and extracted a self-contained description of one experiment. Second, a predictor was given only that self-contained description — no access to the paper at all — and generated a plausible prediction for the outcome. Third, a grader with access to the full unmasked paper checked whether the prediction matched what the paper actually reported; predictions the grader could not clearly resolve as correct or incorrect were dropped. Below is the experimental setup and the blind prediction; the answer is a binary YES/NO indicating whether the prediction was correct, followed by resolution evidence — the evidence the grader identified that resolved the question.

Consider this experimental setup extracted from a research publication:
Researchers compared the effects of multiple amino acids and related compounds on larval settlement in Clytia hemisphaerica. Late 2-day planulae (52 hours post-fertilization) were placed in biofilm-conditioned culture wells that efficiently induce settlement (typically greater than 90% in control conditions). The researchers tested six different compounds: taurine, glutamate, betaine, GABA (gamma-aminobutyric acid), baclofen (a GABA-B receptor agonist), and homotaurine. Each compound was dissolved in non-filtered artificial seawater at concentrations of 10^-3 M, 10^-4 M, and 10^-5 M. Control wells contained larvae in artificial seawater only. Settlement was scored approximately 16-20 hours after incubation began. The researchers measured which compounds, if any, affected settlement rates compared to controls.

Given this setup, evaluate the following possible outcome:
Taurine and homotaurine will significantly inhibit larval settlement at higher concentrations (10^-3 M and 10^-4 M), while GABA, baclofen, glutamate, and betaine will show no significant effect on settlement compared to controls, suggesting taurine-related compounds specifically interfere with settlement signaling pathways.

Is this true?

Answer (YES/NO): NO